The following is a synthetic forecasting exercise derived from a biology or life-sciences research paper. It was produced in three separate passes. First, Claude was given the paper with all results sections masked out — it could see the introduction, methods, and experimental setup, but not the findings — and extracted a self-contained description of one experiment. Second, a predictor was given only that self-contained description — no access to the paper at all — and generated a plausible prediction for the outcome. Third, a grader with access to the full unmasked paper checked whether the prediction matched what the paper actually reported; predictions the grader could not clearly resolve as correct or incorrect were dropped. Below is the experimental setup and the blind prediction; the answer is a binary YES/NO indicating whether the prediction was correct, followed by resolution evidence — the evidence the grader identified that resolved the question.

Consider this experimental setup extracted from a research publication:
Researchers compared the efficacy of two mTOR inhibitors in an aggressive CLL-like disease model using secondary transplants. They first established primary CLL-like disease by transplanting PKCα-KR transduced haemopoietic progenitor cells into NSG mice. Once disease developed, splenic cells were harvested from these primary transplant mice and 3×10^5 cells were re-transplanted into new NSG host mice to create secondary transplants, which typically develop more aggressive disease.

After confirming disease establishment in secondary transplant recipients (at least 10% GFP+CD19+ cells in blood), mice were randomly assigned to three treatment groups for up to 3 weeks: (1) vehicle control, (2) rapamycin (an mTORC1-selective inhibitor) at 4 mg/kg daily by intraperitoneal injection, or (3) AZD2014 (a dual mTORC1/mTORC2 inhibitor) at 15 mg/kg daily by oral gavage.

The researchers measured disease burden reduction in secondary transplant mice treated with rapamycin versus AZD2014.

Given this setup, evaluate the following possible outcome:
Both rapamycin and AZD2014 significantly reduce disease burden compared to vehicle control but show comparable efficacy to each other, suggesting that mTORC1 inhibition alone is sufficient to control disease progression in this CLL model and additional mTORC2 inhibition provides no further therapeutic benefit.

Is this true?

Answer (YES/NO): NO